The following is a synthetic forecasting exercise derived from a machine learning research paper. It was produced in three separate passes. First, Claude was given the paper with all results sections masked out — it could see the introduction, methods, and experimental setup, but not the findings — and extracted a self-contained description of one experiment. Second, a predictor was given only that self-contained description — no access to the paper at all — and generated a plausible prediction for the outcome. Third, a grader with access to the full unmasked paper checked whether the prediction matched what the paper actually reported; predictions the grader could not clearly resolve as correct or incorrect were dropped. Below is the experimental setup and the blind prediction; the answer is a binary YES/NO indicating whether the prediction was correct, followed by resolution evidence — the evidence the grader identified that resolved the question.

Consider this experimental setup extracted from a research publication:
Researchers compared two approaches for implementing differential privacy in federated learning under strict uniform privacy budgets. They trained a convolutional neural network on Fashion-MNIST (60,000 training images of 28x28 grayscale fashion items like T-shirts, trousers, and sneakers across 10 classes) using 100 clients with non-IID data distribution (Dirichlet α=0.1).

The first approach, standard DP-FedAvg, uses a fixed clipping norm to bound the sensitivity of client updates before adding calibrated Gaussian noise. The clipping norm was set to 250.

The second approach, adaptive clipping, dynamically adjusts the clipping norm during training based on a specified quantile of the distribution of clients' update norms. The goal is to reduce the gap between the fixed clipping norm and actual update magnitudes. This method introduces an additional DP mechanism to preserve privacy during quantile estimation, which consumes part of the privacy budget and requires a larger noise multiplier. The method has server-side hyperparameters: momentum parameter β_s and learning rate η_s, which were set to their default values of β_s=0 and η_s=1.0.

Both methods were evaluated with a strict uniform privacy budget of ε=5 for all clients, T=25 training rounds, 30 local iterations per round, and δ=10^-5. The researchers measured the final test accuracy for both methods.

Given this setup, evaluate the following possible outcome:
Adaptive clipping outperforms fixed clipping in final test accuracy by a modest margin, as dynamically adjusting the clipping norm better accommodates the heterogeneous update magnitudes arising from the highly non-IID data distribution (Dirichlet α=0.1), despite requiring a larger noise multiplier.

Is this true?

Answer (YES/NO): YES